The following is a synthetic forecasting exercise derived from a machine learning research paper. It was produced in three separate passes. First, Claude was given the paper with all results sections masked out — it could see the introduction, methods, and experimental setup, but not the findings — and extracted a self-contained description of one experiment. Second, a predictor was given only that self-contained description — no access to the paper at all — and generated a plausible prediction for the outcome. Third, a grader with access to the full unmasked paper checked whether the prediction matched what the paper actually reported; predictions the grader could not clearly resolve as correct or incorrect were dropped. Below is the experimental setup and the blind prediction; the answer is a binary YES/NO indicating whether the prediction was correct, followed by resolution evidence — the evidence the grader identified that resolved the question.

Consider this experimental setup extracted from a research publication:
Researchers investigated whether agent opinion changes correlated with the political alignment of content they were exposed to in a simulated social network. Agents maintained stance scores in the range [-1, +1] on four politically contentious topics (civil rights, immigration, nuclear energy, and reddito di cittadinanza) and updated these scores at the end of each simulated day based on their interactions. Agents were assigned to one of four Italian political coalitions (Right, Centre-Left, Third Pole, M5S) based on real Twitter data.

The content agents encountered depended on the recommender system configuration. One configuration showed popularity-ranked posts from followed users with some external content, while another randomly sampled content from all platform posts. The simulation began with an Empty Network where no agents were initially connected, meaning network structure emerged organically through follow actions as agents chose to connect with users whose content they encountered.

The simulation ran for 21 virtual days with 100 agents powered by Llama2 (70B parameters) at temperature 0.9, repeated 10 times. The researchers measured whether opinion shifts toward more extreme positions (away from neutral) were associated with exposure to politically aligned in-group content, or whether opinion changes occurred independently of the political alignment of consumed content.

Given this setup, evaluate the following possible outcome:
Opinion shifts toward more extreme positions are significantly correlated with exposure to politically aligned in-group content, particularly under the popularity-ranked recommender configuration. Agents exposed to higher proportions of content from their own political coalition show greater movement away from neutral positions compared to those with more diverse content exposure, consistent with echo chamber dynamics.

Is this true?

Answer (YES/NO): NO